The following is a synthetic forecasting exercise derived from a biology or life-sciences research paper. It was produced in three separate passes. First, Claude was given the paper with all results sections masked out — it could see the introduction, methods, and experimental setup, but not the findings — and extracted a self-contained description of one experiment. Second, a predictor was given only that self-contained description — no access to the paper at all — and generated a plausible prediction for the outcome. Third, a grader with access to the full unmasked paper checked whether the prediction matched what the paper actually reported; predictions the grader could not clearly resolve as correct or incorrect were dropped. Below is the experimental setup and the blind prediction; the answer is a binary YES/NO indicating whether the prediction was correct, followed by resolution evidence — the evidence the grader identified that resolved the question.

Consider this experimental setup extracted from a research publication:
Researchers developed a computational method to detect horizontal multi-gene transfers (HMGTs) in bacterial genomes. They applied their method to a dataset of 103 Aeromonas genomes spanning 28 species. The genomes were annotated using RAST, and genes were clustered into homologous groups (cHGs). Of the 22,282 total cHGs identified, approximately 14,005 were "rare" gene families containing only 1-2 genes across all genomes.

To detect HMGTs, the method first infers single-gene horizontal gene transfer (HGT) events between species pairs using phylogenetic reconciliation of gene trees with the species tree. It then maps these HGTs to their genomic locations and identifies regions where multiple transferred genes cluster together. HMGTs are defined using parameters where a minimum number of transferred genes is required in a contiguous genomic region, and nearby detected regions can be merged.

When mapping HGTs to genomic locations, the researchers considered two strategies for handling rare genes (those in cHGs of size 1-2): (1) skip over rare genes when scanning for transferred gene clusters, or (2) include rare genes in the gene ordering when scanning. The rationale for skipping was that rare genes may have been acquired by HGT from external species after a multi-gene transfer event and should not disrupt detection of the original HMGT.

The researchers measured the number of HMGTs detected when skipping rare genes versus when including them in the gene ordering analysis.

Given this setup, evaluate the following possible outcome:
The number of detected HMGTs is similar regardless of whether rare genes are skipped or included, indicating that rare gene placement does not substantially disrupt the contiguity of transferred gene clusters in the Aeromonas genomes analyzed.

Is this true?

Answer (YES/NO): YES